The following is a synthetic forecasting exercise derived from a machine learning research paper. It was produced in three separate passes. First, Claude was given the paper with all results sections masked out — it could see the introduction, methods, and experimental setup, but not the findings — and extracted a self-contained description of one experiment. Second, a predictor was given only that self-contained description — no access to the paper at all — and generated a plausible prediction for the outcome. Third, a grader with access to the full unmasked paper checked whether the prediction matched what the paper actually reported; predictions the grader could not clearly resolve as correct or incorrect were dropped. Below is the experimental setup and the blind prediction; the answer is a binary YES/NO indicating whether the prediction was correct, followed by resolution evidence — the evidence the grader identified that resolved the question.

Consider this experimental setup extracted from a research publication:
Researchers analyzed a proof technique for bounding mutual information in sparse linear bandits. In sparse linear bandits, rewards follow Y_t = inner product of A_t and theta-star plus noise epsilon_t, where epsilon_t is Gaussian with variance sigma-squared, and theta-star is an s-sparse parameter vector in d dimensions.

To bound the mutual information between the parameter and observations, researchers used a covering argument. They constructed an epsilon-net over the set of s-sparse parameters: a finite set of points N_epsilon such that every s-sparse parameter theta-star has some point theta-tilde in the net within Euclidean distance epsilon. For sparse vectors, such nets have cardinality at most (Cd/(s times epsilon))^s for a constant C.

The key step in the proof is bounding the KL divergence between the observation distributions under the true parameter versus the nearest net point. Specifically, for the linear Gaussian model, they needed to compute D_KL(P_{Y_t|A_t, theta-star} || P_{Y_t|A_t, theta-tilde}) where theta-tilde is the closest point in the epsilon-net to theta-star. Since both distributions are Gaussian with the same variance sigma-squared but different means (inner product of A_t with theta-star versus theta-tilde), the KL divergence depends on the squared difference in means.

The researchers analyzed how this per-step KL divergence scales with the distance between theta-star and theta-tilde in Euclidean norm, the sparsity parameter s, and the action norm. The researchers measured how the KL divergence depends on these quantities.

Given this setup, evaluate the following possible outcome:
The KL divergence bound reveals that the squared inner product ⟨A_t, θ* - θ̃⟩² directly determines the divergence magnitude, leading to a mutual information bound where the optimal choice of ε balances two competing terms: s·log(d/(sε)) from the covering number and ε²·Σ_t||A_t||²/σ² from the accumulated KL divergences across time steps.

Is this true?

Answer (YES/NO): NO